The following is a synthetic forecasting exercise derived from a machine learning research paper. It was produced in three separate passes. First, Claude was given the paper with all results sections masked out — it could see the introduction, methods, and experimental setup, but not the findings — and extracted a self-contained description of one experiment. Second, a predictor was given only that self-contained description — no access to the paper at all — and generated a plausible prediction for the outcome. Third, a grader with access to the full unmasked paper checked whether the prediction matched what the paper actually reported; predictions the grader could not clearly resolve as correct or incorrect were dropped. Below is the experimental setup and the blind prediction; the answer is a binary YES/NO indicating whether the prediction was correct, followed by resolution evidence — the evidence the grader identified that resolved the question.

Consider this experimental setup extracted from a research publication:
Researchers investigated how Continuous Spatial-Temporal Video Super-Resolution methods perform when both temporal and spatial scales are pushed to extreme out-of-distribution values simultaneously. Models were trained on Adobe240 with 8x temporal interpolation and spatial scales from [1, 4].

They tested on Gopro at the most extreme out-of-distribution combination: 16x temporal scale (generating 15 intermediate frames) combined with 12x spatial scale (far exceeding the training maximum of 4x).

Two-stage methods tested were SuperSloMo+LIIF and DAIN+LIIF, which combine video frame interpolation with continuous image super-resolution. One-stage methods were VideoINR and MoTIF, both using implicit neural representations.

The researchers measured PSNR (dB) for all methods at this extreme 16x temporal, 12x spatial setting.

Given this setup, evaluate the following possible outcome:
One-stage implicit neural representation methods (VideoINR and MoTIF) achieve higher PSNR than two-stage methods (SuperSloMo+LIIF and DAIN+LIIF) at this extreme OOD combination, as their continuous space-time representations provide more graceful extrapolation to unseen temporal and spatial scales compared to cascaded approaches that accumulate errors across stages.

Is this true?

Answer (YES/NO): YES